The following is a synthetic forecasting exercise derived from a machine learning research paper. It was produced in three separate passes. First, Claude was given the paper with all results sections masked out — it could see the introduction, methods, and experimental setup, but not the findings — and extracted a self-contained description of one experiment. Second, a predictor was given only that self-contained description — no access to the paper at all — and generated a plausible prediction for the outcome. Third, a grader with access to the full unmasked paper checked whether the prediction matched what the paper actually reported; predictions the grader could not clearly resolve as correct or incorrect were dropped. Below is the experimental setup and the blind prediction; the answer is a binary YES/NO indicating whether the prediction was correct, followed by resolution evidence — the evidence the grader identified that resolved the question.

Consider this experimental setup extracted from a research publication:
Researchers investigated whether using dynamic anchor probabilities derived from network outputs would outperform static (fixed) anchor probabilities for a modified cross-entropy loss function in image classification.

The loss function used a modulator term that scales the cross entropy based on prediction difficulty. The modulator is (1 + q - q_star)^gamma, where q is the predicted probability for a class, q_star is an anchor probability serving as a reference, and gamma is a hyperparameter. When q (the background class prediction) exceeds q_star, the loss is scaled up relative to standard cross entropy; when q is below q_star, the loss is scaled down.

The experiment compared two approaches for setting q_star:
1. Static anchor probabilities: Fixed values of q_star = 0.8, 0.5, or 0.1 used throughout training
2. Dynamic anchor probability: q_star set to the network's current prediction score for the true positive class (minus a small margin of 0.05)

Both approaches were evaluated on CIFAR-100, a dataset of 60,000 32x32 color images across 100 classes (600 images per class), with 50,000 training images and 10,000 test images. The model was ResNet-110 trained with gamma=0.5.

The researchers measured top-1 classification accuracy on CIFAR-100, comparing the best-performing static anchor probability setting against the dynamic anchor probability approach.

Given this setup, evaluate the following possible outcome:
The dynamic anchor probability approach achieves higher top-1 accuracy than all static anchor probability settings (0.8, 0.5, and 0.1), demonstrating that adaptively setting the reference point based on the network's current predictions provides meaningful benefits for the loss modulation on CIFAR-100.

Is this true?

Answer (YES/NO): YES